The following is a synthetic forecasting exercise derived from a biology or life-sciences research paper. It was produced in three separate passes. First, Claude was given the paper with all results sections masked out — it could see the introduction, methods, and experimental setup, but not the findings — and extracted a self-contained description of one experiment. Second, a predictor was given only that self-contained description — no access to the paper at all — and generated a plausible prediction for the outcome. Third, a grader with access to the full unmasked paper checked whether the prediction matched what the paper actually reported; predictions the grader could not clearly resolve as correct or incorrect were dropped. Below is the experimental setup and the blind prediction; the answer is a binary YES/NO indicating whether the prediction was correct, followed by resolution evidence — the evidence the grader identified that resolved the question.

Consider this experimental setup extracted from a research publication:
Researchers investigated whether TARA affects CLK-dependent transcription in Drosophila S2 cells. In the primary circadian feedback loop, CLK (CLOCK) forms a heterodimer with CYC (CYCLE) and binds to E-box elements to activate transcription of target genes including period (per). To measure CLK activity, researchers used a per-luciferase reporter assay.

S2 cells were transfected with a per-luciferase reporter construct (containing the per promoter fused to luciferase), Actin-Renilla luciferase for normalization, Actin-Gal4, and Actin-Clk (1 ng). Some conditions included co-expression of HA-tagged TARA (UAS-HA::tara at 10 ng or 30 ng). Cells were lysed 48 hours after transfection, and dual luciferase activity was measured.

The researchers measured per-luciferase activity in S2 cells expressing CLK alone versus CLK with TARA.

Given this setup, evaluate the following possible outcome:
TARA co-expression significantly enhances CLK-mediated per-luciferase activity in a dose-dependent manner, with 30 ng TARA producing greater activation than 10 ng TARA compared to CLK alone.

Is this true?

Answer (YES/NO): NO